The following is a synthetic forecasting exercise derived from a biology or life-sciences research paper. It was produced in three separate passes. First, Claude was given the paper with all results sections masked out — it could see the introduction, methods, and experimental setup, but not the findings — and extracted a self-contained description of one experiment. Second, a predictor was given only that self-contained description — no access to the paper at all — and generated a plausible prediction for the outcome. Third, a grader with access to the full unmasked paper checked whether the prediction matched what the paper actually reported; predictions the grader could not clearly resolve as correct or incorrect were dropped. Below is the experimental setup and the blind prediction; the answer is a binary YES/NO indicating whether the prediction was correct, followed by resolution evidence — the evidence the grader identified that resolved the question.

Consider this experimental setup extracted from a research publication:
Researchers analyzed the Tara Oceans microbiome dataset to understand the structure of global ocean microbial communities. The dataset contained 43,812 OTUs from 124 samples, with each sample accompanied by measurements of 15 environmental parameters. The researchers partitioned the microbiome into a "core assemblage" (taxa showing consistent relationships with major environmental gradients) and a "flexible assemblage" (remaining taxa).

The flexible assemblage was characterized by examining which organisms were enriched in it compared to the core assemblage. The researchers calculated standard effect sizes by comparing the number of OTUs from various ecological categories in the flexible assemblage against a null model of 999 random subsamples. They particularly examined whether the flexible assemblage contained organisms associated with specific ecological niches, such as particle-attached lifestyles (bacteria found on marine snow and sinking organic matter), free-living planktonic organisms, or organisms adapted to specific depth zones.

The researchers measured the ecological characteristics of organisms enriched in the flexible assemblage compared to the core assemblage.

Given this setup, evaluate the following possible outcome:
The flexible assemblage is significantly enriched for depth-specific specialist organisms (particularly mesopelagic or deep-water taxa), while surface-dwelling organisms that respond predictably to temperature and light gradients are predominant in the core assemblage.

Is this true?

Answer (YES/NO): NO